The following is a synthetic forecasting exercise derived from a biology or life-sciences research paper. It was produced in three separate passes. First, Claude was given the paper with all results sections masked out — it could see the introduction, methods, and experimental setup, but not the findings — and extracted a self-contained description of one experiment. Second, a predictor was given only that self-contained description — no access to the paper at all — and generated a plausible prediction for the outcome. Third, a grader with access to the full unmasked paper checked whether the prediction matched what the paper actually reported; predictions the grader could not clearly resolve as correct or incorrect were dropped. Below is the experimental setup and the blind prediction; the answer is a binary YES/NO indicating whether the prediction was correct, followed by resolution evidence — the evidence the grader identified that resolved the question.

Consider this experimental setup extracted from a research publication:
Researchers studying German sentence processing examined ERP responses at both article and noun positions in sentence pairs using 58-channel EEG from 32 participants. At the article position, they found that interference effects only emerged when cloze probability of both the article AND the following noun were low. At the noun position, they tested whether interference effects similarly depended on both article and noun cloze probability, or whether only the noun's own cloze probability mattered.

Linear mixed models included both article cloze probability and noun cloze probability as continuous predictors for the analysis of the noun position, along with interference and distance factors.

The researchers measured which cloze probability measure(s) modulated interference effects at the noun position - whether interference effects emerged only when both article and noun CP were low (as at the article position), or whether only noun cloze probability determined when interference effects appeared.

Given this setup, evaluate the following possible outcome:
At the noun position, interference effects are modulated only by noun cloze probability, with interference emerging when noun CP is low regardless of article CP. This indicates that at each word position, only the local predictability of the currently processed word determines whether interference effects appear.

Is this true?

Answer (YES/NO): YES